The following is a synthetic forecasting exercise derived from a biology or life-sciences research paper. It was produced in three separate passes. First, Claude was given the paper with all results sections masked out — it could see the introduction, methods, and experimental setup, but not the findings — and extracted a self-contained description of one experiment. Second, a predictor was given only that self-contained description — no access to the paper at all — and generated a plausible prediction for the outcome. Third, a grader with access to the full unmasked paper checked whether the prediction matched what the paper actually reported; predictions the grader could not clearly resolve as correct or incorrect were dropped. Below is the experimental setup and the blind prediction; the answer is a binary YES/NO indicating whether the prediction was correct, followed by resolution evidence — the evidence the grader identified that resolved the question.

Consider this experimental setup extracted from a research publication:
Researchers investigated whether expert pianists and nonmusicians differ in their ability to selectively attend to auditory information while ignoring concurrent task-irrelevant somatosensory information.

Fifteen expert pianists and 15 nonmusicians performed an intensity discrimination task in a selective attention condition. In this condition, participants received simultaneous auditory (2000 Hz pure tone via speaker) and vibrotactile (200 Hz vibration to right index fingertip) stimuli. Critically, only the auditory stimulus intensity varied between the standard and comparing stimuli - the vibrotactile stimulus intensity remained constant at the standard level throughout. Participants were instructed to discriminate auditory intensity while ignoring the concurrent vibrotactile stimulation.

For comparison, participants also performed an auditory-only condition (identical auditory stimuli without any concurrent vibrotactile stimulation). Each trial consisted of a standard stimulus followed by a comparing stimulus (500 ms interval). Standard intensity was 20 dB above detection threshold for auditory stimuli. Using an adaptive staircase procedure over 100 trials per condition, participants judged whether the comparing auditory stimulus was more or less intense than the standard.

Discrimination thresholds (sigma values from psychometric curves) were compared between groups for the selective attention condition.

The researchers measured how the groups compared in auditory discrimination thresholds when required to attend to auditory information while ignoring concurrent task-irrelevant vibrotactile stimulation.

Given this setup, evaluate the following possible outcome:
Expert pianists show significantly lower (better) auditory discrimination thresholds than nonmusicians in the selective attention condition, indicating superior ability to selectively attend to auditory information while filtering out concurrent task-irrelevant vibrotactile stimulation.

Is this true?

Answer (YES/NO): NO